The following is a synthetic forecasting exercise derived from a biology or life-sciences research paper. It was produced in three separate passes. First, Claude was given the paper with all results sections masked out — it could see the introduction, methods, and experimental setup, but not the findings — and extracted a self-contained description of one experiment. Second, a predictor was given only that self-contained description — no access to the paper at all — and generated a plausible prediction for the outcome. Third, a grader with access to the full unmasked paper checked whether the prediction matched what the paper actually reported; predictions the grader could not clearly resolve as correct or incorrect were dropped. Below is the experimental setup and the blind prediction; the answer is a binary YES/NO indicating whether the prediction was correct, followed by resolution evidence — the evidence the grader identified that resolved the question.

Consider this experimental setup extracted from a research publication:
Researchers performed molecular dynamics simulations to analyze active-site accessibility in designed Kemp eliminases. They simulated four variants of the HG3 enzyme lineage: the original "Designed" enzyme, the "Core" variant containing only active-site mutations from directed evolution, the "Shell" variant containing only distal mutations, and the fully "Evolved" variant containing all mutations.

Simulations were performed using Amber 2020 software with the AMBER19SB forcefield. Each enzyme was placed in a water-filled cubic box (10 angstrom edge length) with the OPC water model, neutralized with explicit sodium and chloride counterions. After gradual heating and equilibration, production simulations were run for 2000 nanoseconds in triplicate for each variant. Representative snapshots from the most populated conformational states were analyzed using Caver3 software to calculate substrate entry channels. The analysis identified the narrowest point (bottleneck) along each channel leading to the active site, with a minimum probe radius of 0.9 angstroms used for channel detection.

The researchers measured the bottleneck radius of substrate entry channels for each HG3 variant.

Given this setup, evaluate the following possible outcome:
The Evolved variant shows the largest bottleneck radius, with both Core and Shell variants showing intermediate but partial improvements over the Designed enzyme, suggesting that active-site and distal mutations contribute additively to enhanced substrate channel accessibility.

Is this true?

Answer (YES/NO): NO